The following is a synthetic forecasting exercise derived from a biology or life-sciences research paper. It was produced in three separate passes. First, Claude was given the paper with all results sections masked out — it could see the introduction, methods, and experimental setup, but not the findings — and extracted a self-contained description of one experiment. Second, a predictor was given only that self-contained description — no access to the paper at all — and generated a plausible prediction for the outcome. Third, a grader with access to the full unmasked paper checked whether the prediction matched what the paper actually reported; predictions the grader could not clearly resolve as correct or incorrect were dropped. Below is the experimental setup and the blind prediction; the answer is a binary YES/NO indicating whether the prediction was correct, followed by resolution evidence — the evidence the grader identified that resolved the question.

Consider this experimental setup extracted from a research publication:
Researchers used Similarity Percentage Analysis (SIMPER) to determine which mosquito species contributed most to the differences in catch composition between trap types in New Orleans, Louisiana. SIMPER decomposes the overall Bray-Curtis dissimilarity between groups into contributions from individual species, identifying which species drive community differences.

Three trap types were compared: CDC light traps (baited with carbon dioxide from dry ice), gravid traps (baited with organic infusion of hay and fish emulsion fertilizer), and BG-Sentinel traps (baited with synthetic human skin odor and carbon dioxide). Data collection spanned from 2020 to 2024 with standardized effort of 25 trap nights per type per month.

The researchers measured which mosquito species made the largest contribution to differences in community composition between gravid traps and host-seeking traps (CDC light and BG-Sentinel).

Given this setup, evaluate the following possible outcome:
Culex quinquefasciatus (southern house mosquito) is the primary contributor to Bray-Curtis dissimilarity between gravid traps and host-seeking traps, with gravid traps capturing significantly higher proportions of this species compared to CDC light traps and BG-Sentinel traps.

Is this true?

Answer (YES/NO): YES